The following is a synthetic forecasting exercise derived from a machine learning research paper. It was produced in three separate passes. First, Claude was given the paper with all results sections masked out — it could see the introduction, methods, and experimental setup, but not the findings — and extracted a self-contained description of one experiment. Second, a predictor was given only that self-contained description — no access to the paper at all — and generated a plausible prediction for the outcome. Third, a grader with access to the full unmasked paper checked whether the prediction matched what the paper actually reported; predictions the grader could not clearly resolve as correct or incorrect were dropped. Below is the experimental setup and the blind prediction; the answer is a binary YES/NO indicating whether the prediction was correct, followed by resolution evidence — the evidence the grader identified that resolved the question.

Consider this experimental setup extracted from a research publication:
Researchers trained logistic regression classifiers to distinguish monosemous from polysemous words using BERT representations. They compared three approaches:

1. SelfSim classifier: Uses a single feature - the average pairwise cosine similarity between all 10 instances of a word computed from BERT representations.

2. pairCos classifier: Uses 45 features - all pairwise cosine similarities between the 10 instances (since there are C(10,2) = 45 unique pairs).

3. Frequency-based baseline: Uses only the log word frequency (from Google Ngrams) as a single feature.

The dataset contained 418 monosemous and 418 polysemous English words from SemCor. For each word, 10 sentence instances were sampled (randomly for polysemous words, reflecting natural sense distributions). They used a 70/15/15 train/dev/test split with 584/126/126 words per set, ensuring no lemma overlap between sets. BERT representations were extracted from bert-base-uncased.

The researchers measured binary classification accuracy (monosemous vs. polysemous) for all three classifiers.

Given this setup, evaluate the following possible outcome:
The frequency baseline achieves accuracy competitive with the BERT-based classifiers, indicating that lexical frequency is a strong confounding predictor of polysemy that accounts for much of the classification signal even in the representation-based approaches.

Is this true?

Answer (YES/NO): NO